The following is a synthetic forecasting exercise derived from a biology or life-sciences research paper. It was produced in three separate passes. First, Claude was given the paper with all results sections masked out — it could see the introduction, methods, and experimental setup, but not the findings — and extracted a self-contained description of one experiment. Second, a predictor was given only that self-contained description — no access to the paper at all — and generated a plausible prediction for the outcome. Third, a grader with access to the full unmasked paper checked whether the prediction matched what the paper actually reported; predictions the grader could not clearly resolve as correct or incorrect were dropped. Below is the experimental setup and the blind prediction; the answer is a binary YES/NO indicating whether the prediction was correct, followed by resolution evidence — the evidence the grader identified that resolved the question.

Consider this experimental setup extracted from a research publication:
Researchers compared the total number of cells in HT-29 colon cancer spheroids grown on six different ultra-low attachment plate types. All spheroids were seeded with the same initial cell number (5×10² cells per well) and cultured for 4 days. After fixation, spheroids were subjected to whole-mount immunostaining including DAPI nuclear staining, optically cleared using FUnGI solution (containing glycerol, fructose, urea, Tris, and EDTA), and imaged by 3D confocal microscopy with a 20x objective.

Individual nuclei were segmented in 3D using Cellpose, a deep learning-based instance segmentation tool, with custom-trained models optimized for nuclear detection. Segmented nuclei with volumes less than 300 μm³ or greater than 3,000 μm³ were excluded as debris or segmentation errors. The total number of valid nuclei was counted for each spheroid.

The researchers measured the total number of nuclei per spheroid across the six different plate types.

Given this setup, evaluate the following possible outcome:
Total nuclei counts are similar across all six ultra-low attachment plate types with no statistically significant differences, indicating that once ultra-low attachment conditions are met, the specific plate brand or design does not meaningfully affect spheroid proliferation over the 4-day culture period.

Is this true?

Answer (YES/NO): NO